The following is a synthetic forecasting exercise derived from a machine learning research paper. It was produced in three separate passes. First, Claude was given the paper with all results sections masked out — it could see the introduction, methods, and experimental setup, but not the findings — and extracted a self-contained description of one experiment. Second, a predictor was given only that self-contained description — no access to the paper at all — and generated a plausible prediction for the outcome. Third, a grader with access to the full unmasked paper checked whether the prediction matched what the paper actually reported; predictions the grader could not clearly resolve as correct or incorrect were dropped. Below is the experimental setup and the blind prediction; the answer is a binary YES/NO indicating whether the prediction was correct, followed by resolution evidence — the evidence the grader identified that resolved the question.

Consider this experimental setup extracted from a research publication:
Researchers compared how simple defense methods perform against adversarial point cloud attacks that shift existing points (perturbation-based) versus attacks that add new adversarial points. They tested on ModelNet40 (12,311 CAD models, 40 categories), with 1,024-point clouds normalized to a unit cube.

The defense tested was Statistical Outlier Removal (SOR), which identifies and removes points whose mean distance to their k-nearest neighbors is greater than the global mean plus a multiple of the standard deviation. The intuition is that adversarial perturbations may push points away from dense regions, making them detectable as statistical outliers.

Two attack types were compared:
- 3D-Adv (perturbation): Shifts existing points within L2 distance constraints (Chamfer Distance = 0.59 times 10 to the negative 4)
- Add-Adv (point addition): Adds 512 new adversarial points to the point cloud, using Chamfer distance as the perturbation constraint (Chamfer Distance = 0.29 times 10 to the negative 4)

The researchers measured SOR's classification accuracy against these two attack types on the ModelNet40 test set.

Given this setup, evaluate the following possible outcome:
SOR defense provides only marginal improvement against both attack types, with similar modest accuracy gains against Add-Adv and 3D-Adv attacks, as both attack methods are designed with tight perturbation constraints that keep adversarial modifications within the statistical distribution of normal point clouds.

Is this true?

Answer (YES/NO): NO